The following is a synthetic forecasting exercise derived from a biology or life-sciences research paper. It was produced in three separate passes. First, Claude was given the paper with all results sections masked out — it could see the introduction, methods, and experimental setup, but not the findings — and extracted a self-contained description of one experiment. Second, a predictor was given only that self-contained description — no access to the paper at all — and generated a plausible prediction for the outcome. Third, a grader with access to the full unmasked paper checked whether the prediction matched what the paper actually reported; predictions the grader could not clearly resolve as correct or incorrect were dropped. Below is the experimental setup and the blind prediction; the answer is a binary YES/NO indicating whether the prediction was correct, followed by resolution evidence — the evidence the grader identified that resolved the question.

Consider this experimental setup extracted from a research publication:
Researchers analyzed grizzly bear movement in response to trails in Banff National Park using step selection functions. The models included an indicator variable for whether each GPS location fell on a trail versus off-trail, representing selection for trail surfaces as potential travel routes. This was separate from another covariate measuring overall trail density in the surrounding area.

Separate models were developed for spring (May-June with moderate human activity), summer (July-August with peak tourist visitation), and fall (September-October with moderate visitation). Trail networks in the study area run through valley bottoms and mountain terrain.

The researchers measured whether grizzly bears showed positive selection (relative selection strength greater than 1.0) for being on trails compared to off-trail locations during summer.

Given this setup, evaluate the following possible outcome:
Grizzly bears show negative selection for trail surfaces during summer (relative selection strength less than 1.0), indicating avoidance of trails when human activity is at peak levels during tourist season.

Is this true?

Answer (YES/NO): NO